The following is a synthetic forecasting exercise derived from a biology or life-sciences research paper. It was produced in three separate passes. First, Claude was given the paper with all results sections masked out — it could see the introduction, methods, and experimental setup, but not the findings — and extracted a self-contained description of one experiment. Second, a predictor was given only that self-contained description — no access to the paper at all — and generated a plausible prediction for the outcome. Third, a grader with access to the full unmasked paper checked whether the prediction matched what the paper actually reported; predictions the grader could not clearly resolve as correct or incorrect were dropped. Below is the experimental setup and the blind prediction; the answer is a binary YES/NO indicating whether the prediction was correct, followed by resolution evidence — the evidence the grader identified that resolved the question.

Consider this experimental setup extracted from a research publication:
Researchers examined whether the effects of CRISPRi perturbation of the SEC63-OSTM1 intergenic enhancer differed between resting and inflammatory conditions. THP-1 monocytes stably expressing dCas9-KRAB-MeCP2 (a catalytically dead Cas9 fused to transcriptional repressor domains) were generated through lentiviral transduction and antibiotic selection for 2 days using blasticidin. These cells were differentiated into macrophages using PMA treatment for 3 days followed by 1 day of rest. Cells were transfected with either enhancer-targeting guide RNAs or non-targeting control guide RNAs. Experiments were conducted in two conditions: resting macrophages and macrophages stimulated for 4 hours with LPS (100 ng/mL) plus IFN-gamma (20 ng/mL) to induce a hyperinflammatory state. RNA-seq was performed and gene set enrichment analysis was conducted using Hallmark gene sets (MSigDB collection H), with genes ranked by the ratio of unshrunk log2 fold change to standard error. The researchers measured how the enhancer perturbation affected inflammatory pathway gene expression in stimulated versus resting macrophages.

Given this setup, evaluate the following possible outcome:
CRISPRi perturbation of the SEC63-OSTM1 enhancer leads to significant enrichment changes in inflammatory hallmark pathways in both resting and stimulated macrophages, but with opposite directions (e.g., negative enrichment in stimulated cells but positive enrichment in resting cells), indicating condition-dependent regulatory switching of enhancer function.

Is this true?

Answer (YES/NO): NO